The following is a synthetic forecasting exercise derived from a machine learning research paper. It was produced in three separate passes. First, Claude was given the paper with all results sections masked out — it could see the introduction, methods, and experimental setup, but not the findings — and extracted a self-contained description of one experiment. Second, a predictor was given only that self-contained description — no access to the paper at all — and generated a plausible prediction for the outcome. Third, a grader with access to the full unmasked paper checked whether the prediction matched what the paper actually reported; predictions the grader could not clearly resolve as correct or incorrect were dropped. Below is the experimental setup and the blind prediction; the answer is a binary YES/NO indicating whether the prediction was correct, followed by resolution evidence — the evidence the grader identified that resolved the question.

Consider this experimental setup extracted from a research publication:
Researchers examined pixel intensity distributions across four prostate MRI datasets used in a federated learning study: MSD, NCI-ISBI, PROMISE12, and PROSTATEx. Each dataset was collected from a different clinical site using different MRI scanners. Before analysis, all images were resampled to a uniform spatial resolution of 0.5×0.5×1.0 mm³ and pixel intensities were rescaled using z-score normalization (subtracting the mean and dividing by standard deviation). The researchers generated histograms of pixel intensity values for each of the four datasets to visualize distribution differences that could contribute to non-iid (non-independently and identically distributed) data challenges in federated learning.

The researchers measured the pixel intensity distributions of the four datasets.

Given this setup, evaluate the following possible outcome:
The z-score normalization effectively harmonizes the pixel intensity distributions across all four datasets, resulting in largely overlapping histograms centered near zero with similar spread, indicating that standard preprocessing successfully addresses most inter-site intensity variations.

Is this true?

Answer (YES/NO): NO